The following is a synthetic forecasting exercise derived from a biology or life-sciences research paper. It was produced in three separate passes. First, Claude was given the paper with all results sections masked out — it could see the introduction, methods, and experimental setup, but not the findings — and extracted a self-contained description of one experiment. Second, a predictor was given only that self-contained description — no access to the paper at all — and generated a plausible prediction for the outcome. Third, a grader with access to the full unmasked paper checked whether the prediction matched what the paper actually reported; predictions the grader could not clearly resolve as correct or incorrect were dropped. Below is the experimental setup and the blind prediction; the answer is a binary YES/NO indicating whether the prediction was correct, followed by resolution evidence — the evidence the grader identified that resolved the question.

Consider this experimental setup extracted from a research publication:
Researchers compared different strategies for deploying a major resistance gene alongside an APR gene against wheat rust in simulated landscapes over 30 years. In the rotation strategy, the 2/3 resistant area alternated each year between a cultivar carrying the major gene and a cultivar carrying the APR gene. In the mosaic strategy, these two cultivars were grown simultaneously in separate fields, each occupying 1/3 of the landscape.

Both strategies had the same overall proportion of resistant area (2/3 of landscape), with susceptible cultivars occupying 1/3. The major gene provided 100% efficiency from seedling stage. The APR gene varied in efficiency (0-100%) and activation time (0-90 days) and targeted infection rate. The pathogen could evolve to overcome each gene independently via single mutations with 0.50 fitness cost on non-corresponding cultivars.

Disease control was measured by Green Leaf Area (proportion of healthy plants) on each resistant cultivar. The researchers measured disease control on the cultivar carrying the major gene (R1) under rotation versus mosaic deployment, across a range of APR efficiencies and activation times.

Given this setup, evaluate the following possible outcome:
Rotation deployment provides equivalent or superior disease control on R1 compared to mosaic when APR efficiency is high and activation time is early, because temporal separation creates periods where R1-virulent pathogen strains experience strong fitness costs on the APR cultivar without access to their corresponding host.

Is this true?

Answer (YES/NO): YES